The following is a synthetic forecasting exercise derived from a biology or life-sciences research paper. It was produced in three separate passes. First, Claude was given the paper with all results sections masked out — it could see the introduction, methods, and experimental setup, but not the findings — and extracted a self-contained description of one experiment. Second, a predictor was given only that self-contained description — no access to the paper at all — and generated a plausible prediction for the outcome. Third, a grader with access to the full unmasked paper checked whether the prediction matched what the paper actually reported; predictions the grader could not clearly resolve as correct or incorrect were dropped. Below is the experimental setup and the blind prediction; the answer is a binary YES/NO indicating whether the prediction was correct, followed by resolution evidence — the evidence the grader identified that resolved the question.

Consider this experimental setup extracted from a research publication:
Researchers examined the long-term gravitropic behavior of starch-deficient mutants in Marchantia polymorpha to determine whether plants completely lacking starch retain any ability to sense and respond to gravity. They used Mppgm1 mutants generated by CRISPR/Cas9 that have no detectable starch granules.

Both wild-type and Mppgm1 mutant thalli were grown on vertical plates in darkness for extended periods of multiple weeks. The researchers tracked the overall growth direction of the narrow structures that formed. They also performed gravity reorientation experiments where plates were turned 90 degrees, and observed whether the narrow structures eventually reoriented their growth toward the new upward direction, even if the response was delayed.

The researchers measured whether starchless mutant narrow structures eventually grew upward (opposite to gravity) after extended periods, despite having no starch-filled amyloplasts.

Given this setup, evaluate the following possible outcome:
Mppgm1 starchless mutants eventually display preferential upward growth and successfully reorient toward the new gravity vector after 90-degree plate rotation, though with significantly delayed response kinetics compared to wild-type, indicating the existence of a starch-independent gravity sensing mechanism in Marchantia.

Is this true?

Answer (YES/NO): YES